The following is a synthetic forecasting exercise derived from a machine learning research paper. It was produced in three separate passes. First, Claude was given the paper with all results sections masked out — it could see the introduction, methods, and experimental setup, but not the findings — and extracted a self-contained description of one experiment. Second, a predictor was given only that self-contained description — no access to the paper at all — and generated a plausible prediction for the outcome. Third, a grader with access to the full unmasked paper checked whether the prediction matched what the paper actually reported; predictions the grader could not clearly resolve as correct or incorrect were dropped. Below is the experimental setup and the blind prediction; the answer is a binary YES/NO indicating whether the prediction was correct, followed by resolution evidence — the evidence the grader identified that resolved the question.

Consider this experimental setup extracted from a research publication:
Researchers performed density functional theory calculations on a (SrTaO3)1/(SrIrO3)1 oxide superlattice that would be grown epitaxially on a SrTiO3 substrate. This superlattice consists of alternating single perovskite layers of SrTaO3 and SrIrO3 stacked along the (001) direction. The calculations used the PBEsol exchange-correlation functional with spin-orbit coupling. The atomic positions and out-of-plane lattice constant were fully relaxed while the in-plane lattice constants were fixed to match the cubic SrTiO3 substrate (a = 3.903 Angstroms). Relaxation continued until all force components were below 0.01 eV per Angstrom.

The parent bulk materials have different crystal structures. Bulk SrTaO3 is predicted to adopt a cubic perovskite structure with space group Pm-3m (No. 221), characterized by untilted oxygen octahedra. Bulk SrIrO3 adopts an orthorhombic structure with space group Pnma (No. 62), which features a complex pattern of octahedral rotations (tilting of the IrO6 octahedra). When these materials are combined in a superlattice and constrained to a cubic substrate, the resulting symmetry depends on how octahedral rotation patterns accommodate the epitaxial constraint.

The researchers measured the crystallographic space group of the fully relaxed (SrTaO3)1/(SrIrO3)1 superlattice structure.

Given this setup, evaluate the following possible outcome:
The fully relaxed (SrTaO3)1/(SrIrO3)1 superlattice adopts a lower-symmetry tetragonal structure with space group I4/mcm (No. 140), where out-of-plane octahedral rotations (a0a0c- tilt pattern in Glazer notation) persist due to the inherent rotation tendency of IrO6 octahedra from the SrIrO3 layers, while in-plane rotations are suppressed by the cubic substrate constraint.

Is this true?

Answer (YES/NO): NO